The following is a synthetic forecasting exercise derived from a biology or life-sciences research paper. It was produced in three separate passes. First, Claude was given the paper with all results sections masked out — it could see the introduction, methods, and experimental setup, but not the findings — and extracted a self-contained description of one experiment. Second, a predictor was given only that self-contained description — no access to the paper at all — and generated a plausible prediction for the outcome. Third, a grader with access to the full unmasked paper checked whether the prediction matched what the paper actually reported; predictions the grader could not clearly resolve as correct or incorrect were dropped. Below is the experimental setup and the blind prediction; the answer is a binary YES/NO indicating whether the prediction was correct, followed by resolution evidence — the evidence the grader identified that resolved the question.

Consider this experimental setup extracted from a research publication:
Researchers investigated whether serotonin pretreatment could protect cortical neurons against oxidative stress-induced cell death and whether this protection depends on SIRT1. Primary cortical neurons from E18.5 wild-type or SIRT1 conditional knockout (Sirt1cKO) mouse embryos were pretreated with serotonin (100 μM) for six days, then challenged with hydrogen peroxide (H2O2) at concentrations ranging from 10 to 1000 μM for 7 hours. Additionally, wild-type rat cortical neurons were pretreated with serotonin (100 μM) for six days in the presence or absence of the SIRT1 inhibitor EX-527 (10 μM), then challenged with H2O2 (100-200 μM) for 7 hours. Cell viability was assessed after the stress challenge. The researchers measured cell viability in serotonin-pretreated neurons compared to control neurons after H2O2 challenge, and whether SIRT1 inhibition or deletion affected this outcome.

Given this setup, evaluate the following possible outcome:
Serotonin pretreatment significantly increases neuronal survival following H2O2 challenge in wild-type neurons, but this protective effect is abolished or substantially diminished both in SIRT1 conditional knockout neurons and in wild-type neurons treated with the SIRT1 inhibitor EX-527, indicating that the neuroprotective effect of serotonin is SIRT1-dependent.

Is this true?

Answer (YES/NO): YES